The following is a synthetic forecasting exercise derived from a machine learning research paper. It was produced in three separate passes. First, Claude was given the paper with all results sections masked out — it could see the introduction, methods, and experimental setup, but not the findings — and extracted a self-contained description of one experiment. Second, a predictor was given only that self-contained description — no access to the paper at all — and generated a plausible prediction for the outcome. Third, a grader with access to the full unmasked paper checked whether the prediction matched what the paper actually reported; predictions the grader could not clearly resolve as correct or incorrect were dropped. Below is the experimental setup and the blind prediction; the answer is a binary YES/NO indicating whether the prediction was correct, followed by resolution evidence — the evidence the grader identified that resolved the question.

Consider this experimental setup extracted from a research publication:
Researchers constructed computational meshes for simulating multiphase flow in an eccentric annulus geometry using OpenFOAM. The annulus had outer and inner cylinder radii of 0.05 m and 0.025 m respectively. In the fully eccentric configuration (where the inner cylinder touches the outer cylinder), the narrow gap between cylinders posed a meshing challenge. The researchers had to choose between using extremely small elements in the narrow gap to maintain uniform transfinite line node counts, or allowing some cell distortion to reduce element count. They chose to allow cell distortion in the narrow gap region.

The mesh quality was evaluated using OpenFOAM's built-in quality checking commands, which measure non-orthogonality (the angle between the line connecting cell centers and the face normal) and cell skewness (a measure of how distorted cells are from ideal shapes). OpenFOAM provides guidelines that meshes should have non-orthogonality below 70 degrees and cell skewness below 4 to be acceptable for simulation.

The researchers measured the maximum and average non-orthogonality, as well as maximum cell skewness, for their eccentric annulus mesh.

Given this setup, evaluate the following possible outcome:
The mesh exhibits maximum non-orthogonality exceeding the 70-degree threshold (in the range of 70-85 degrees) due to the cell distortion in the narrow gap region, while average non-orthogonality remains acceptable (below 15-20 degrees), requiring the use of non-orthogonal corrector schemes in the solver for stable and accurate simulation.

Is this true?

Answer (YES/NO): NO